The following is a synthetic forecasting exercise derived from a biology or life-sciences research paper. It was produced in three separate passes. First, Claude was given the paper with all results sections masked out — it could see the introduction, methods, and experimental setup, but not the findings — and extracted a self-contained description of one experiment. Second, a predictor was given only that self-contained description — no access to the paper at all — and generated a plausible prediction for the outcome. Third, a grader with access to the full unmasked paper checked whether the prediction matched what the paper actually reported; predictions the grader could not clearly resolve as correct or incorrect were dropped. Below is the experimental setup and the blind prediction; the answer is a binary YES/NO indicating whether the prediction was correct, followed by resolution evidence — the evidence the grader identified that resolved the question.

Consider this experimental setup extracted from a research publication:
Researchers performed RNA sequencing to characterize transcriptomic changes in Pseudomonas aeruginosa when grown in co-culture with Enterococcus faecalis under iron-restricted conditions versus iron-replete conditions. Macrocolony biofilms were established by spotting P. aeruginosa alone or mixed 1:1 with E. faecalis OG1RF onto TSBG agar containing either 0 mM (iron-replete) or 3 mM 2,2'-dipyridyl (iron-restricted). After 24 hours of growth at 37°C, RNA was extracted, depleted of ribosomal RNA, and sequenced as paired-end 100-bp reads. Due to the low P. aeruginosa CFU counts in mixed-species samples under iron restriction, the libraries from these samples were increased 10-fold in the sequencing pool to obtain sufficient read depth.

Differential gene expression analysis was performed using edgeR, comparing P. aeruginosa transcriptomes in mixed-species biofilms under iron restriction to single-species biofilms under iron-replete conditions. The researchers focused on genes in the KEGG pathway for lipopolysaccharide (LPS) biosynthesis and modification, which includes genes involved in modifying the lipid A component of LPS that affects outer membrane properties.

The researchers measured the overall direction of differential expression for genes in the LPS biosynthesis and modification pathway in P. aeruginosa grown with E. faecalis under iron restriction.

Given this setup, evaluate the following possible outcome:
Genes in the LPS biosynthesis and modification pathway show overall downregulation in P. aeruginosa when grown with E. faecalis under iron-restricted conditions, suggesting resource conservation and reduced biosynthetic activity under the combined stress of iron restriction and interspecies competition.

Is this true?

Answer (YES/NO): NO